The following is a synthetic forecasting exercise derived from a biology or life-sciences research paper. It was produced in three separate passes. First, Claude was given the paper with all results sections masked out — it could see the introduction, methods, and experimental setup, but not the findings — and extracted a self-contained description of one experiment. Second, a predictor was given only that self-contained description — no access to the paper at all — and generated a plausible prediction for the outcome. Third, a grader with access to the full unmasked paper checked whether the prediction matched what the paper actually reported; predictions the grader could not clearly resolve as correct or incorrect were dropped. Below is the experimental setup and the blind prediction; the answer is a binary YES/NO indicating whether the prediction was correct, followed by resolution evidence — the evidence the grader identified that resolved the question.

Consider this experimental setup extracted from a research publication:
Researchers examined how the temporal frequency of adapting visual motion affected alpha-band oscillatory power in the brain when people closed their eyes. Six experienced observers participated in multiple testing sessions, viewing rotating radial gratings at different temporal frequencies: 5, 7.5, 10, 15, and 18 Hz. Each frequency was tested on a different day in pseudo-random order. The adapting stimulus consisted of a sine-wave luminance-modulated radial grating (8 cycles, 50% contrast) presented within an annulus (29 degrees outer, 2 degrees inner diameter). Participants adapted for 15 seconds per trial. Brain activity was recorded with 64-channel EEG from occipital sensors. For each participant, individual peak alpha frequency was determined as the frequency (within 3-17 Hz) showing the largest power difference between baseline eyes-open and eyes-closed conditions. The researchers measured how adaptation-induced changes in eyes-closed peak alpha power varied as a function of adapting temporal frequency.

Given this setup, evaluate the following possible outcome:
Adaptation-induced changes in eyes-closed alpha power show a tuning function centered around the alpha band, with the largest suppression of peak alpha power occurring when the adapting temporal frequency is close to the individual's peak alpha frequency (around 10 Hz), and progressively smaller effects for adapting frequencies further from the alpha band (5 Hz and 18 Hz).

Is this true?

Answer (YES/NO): NO